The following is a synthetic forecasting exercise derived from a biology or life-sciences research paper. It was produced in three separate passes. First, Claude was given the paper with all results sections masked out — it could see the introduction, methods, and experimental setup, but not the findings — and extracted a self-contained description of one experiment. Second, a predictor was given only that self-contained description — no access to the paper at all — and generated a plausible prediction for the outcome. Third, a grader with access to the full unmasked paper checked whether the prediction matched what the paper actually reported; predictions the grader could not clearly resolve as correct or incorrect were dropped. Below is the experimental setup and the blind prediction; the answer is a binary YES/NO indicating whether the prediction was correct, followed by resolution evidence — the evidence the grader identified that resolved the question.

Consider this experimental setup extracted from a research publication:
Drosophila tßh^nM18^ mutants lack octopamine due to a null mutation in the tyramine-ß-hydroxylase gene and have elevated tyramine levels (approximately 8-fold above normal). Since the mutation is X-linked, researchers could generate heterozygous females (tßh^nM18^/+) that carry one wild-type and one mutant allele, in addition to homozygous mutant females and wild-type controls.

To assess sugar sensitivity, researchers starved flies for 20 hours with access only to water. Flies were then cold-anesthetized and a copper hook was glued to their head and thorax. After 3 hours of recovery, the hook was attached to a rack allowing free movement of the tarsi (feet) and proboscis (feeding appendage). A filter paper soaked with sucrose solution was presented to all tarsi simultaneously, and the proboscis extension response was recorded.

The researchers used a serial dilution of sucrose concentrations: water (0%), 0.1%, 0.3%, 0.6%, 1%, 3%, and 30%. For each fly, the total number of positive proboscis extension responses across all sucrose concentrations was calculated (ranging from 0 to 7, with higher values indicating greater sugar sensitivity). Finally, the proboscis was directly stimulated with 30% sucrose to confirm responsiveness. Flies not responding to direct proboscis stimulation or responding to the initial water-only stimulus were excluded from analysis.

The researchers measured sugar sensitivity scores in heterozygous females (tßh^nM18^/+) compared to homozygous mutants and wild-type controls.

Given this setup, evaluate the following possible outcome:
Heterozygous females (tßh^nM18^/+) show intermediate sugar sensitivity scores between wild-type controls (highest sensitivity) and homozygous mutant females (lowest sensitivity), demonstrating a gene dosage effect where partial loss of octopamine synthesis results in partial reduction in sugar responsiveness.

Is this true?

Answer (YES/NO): YES